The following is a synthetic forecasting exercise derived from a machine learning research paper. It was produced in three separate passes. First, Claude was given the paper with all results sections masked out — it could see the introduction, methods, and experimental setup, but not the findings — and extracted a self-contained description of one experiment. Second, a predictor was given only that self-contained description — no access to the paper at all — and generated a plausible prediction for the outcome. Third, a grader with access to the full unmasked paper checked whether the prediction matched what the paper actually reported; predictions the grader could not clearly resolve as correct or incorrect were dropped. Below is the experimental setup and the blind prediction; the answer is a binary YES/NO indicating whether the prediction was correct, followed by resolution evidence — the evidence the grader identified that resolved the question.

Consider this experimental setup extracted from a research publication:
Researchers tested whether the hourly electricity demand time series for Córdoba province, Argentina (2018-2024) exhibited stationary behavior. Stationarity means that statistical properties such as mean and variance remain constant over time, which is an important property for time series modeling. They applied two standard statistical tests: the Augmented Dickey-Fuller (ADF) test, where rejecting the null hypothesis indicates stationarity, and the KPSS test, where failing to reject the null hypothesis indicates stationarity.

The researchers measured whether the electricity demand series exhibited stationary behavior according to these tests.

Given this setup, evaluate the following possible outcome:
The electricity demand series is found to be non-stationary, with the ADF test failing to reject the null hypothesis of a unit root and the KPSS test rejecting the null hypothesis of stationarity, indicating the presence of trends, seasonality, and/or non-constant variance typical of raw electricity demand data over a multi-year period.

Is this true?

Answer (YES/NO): NO